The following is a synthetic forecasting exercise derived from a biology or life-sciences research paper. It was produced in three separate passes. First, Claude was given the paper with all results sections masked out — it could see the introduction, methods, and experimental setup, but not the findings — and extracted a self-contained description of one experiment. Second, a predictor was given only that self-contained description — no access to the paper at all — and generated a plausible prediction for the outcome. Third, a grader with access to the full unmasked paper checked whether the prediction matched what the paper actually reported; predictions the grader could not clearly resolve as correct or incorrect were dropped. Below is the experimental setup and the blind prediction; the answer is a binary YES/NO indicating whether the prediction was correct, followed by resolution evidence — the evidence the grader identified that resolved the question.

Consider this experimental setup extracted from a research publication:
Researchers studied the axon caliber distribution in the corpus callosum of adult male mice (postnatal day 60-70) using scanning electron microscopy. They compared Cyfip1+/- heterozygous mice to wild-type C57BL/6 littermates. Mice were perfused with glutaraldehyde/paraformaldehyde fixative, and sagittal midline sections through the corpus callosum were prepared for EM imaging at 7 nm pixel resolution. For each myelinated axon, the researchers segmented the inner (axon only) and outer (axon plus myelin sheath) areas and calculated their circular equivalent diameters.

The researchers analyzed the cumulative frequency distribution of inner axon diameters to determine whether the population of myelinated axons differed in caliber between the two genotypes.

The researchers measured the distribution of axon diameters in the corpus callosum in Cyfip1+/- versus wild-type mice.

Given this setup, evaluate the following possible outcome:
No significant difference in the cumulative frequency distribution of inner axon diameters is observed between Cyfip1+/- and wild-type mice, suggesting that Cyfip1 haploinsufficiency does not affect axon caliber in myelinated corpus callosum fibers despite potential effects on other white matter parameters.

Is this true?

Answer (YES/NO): YES